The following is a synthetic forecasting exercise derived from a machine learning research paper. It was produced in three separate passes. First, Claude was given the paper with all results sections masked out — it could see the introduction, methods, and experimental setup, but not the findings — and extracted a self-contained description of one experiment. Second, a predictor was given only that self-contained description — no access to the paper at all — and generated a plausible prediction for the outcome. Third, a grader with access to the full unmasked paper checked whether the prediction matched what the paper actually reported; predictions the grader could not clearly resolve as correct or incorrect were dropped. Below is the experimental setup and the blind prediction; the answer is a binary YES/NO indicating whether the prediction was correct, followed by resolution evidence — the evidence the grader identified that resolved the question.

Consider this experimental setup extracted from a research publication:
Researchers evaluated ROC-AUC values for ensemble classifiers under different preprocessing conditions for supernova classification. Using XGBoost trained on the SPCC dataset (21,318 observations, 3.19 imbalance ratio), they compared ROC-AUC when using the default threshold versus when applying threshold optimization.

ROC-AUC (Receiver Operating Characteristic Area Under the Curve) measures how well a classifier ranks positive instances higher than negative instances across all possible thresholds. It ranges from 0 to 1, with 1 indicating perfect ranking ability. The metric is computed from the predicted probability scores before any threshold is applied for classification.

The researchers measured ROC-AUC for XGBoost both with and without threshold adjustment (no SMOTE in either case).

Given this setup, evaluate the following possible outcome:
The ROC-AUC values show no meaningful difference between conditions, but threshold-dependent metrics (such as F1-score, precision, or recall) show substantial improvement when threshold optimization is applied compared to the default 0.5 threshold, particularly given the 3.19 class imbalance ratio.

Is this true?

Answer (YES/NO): NO